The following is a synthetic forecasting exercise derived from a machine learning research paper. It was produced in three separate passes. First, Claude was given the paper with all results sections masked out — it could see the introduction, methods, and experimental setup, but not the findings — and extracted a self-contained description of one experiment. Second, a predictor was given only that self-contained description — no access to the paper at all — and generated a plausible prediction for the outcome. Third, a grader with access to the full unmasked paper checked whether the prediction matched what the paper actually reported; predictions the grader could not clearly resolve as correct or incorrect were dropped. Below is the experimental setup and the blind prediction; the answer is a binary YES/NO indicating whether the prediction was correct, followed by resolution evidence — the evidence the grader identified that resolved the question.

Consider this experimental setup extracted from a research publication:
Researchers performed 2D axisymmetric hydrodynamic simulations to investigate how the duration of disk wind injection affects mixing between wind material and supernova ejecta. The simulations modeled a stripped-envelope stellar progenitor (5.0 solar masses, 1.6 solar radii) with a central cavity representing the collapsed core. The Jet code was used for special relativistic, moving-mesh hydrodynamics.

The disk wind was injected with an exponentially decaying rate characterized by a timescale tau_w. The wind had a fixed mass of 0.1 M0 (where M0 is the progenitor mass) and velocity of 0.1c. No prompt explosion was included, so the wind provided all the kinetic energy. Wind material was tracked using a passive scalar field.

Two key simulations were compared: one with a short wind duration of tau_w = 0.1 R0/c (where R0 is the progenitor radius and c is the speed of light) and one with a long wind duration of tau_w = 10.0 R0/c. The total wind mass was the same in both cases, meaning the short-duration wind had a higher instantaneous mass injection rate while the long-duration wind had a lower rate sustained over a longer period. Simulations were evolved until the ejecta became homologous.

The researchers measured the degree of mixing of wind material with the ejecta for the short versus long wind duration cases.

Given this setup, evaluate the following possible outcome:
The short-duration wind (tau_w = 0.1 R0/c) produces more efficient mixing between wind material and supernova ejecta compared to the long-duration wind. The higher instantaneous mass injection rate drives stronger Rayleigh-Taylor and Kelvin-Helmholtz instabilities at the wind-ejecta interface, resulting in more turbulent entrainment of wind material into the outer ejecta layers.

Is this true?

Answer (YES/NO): NO